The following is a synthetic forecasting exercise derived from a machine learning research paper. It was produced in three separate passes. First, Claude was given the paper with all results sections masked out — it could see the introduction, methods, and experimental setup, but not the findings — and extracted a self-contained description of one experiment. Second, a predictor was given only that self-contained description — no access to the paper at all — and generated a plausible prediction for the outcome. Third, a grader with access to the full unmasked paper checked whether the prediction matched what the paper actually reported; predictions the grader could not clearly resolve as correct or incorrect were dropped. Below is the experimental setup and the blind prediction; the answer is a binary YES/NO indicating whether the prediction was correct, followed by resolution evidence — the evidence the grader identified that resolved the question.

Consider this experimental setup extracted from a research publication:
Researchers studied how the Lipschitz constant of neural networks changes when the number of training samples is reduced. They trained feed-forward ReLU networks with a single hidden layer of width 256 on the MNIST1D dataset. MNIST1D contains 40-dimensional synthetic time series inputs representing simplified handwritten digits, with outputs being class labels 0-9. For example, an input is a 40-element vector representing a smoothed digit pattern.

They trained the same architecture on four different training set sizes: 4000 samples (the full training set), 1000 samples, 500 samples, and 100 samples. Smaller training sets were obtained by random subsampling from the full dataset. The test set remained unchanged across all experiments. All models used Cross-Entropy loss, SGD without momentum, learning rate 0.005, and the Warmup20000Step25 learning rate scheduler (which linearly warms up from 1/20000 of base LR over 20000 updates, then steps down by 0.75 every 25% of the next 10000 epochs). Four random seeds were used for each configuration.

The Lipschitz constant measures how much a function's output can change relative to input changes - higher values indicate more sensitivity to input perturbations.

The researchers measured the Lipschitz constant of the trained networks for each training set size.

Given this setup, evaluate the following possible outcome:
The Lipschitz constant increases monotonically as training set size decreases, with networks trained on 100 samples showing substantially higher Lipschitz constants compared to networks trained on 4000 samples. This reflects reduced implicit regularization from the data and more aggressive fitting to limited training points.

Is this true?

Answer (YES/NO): NO